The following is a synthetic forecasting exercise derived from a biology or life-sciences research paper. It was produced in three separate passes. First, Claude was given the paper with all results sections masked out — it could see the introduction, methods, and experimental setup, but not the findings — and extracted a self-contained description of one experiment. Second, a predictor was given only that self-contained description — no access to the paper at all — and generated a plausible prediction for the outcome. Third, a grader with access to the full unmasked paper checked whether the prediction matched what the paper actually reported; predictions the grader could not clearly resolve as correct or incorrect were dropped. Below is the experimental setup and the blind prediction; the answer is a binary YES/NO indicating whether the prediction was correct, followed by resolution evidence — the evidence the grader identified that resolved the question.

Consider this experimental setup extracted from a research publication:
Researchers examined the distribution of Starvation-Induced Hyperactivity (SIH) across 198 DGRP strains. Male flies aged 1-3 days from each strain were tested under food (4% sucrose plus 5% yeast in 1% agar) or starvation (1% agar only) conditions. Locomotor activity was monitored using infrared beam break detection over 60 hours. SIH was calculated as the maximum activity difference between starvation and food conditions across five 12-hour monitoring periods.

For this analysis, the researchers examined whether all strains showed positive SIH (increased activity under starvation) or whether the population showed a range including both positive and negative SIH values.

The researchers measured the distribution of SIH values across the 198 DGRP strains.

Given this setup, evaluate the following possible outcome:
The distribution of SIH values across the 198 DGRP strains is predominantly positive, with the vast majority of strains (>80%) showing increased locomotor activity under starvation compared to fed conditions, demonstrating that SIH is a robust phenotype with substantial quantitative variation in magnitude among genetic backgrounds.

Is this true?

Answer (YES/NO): YES